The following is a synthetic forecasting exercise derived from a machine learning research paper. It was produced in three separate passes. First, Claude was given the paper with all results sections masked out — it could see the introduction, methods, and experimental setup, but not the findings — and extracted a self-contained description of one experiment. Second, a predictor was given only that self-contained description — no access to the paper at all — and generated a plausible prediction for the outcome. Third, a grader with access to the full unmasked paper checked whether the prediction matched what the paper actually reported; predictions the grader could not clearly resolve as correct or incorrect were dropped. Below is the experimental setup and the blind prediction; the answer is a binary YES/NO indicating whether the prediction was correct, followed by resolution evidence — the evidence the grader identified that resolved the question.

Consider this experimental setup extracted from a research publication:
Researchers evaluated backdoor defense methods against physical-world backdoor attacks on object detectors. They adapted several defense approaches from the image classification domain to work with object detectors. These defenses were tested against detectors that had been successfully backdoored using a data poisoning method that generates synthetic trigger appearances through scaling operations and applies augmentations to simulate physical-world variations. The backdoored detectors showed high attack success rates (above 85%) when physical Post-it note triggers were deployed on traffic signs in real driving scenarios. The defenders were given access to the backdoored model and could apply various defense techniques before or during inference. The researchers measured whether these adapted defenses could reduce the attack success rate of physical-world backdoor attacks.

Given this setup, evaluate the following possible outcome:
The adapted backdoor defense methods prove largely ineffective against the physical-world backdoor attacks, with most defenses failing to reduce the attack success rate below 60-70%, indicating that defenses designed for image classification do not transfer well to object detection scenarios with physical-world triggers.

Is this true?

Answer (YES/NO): YES